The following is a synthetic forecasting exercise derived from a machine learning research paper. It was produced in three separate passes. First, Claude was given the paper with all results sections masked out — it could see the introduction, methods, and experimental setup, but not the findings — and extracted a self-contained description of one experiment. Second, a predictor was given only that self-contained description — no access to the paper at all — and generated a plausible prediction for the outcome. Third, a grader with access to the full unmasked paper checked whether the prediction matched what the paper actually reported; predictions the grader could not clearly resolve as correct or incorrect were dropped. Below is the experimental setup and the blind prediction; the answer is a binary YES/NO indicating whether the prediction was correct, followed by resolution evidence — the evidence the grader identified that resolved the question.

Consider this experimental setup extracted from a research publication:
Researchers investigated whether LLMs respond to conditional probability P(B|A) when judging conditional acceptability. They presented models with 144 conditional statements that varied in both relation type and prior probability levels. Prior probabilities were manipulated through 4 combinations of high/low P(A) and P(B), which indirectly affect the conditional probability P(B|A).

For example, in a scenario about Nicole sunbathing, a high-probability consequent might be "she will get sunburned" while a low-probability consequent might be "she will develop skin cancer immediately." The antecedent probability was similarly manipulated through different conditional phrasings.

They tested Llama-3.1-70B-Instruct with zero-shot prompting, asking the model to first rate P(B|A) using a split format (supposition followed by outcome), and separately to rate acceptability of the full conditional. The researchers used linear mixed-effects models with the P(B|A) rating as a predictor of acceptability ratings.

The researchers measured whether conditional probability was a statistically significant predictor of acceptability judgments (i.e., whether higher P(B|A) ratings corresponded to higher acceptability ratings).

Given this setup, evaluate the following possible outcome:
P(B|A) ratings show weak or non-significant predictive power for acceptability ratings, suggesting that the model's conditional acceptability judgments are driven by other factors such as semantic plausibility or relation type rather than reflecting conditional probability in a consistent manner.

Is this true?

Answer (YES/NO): NO